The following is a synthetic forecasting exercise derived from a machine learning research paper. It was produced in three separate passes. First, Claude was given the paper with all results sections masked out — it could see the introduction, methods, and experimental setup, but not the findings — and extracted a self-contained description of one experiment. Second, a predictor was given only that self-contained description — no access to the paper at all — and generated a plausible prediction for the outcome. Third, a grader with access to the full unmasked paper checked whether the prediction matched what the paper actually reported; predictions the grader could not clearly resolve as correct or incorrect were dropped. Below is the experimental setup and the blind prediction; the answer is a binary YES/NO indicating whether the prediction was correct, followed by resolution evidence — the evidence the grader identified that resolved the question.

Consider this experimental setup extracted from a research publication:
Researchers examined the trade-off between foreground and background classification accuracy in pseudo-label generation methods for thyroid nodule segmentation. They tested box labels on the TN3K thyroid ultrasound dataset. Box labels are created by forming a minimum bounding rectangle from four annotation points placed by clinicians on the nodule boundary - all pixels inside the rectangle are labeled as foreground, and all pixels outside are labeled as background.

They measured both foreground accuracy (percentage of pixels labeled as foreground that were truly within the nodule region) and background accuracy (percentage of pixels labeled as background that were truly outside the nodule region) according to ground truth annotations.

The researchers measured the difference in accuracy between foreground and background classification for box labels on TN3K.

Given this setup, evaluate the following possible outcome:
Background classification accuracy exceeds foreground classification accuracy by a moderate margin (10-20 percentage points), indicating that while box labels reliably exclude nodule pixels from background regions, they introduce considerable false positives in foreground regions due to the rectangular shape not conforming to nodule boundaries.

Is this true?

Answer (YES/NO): NO